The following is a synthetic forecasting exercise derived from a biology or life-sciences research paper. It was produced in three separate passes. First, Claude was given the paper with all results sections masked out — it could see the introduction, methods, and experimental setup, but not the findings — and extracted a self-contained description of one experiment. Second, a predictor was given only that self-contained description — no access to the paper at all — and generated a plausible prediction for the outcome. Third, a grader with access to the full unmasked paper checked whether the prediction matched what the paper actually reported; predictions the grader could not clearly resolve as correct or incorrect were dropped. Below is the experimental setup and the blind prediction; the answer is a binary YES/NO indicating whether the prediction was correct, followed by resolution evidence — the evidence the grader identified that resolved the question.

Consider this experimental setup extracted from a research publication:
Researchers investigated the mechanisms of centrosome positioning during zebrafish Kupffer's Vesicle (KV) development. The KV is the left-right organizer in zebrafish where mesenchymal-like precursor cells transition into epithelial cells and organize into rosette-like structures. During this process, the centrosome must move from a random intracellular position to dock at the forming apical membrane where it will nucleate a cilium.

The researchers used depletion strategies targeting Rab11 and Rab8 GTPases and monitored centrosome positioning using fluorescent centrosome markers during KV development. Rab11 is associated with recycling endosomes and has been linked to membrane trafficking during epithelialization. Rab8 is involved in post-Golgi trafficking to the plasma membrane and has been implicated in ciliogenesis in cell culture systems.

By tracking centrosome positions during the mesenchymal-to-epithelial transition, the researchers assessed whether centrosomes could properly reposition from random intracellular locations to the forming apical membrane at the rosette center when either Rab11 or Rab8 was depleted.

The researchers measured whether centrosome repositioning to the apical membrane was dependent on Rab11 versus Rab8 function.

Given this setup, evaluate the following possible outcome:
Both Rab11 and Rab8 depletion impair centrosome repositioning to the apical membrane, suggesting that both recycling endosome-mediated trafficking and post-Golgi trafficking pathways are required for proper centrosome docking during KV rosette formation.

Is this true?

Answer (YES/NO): NO